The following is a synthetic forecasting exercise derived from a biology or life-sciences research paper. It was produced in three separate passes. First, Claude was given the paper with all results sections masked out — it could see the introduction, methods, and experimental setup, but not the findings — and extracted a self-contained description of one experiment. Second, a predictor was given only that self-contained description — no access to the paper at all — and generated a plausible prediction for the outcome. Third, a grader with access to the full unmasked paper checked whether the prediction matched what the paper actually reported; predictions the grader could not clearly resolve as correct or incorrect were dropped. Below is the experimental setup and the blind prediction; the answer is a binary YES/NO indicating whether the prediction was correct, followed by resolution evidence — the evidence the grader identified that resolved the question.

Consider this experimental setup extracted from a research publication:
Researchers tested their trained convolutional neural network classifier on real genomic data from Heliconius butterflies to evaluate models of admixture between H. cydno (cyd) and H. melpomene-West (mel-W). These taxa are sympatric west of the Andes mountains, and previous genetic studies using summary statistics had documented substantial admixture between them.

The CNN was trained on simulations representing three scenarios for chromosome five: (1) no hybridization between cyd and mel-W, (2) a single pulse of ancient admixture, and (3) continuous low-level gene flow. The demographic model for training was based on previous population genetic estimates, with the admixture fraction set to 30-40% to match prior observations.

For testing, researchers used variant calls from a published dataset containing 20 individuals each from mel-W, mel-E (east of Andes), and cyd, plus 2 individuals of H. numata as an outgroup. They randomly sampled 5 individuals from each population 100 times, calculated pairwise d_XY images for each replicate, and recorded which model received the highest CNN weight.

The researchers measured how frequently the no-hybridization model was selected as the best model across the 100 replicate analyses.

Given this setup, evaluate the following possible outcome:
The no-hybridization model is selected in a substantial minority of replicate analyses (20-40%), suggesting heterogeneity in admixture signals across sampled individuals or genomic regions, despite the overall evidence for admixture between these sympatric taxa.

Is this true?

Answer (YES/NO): NO